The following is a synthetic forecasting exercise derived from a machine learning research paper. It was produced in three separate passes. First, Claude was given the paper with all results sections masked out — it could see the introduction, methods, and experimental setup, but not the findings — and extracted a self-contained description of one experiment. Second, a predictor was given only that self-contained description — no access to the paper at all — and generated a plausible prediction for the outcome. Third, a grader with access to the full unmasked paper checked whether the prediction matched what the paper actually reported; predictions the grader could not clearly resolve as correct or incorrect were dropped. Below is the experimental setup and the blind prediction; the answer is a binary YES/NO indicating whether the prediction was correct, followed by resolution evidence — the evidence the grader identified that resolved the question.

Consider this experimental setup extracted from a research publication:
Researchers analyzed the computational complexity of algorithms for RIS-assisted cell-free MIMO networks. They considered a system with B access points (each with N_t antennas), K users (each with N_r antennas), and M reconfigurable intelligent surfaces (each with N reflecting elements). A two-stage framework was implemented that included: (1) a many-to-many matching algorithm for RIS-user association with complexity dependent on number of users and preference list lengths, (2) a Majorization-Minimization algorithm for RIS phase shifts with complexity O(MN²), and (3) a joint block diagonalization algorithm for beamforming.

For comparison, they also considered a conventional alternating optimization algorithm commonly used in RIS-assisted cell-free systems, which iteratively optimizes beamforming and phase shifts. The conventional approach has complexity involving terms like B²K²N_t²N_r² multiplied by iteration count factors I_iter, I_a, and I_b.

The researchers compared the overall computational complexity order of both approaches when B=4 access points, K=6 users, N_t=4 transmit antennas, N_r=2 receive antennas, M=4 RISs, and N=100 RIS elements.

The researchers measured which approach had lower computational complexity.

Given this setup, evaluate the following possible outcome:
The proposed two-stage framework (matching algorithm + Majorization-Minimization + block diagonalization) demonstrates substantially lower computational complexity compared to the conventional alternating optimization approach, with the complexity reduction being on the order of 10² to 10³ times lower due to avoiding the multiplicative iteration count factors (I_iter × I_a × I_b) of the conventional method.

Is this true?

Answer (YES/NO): NO